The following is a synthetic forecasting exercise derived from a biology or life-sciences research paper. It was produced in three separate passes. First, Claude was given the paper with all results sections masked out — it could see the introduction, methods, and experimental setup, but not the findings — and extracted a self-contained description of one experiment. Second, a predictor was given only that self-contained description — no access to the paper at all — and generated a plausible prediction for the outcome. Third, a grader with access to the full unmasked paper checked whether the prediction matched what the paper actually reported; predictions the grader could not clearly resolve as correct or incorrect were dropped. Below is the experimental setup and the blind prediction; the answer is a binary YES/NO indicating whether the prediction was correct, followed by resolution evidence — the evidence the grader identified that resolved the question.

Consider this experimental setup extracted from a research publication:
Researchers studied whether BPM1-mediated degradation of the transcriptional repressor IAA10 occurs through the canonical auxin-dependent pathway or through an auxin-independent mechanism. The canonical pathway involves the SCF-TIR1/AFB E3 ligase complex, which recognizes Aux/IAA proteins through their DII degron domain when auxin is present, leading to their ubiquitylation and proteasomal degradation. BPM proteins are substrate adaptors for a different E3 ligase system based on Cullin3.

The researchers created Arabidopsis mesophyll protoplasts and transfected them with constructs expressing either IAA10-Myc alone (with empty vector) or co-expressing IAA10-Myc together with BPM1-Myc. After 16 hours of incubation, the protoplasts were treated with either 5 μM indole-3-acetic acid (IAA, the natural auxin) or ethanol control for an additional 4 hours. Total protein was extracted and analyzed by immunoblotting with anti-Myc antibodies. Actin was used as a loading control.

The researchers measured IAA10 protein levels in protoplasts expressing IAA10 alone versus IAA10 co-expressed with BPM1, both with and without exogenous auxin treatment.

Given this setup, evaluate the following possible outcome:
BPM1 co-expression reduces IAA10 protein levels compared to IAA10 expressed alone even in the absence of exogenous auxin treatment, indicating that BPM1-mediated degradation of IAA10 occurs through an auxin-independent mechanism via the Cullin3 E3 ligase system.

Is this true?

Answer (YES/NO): YES